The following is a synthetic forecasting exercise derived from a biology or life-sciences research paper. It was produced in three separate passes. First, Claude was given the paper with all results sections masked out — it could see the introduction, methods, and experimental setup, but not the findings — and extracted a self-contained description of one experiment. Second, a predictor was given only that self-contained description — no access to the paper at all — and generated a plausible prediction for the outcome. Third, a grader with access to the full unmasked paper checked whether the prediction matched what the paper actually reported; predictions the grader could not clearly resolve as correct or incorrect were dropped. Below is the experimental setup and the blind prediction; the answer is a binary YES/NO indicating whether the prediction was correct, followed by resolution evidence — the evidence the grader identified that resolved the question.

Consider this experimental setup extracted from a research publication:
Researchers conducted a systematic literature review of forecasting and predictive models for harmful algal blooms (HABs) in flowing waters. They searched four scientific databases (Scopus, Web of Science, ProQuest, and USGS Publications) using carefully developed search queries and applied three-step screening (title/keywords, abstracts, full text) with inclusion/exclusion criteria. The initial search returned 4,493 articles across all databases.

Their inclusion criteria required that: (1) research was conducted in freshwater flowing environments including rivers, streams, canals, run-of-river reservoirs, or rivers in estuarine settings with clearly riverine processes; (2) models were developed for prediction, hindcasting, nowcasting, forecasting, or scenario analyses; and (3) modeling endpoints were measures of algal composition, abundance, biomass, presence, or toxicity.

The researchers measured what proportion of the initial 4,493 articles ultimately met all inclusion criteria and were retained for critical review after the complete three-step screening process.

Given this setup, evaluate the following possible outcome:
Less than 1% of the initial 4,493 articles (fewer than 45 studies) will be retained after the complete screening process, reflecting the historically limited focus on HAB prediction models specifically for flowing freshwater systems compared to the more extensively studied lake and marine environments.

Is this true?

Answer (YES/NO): NO